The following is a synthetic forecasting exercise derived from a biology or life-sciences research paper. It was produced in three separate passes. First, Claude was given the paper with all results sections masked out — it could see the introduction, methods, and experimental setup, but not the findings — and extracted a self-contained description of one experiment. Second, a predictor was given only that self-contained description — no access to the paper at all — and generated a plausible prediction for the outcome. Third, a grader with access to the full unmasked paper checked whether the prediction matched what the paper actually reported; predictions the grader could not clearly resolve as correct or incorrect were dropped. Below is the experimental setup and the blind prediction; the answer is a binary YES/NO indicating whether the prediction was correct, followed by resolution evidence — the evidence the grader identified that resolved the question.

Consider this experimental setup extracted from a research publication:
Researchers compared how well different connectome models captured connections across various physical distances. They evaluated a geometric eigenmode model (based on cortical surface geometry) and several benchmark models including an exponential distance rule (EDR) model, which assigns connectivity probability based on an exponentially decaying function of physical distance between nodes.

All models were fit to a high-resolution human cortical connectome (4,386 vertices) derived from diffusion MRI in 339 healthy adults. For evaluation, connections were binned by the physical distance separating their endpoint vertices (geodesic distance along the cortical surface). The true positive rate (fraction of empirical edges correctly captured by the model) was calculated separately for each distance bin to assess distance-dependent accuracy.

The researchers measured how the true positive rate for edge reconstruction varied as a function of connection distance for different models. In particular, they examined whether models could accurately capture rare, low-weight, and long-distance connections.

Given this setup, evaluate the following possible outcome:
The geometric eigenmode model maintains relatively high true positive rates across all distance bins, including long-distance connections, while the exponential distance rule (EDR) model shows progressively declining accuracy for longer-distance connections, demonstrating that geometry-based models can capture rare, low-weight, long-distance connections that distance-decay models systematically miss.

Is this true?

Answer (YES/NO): NO